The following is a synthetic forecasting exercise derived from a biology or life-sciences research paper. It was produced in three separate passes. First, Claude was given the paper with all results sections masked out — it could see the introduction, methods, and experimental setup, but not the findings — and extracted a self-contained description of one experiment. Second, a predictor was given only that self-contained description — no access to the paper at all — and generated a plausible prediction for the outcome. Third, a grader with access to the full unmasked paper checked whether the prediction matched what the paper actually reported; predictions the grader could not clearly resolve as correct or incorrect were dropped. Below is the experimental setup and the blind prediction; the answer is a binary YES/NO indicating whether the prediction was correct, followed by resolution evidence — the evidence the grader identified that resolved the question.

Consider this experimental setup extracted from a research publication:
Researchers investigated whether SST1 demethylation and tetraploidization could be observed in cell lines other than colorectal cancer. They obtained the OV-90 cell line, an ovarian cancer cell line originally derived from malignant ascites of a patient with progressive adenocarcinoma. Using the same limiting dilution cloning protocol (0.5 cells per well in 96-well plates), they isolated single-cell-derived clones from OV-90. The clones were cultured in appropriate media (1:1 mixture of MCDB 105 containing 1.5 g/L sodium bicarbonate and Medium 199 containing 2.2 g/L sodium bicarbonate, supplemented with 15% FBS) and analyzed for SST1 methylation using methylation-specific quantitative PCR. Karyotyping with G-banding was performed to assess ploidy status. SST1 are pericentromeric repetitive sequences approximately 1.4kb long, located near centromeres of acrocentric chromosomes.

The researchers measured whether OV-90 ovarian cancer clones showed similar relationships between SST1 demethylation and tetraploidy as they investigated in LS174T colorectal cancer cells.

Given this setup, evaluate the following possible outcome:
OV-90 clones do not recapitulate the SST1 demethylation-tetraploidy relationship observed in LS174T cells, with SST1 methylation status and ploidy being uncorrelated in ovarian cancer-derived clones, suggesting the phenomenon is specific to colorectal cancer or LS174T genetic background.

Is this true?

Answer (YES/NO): NO